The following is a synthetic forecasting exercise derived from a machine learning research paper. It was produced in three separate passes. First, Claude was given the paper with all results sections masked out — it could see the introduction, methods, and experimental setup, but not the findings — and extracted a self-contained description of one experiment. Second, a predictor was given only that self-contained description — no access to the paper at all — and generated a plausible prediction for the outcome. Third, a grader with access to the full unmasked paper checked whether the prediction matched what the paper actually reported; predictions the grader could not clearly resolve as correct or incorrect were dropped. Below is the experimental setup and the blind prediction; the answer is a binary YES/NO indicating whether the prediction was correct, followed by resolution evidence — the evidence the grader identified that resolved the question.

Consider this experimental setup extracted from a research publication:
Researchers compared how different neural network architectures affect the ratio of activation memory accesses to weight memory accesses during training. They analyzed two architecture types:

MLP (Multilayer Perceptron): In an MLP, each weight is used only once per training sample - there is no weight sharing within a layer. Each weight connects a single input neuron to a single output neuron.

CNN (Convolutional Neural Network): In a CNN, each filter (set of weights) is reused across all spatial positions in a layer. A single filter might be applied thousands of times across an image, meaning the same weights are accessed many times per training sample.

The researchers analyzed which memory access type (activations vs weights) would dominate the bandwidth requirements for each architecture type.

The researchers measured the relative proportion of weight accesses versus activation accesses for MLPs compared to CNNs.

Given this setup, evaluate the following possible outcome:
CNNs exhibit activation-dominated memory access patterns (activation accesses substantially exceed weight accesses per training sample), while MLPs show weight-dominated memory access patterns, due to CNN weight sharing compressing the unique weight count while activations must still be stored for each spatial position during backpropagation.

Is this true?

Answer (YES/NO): YES